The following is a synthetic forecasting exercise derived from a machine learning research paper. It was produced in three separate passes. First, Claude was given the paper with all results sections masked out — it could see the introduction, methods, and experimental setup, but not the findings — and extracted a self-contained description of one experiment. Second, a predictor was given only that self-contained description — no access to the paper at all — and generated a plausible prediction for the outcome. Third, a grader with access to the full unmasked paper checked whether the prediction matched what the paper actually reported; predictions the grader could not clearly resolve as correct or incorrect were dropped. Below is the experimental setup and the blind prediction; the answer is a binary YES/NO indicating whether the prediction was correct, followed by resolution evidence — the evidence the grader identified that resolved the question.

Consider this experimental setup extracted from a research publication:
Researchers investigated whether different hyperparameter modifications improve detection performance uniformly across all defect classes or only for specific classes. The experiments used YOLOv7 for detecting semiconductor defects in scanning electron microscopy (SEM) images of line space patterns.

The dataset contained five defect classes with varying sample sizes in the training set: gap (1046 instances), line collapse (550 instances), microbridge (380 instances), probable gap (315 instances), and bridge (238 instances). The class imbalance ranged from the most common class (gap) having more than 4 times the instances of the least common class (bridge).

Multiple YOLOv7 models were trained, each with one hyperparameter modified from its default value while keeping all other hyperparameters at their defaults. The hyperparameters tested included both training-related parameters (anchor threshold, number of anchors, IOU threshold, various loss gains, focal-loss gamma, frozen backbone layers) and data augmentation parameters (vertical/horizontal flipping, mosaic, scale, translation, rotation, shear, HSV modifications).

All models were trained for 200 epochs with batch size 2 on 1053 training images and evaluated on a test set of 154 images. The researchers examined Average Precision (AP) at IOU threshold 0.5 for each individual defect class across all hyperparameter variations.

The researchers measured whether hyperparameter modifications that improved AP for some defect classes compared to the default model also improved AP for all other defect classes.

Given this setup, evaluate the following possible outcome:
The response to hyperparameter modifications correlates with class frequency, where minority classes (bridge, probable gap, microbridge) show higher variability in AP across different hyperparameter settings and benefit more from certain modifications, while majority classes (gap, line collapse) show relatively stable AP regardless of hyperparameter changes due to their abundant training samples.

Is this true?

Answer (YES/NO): NO